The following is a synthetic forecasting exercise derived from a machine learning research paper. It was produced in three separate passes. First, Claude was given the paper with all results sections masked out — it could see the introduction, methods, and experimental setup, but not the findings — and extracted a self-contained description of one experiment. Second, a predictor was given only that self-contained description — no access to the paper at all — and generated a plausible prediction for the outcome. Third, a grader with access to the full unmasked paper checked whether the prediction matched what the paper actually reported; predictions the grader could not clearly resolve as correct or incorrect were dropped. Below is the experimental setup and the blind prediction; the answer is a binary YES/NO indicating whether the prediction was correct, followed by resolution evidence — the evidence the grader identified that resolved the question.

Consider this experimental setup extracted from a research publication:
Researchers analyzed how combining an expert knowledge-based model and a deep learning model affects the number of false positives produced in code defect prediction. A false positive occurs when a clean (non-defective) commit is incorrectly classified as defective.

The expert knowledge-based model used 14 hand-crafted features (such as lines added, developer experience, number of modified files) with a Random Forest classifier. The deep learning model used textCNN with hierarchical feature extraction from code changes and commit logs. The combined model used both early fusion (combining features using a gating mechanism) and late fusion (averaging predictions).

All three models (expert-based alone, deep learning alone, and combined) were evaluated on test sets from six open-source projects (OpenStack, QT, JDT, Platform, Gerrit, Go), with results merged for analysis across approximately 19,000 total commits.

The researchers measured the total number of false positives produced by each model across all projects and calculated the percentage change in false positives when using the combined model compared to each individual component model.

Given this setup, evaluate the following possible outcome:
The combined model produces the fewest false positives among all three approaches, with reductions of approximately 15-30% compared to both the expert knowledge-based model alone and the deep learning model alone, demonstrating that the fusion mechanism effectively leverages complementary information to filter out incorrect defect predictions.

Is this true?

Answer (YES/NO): NO